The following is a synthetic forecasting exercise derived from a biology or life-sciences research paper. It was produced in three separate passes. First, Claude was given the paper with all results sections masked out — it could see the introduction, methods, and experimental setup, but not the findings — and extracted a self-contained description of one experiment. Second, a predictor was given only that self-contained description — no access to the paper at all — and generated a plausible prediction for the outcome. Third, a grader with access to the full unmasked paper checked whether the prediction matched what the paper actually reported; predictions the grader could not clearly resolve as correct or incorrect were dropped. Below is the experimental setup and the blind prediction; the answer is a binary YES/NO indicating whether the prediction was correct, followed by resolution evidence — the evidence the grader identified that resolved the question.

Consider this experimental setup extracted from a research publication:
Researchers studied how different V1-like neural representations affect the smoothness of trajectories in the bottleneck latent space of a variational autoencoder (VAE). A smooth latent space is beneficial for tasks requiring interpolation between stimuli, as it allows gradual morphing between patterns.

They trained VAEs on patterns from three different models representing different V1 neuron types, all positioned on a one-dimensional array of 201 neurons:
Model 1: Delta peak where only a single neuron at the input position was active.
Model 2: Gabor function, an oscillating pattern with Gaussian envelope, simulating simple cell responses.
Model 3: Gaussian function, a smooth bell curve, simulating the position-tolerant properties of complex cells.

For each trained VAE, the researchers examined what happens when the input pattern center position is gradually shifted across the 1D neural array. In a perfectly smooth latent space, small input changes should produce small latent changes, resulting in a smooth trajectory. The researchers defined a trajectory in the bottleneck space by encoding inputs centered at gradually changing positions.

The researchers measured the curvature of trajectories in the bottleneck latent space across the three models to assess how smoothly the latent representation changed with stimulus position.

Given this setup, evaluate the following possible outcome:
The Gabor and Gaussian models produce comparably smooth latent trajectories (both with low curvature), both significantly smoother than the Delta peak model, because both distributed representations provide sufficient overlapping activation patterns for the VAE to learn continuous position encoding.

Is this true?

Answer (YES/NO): NO